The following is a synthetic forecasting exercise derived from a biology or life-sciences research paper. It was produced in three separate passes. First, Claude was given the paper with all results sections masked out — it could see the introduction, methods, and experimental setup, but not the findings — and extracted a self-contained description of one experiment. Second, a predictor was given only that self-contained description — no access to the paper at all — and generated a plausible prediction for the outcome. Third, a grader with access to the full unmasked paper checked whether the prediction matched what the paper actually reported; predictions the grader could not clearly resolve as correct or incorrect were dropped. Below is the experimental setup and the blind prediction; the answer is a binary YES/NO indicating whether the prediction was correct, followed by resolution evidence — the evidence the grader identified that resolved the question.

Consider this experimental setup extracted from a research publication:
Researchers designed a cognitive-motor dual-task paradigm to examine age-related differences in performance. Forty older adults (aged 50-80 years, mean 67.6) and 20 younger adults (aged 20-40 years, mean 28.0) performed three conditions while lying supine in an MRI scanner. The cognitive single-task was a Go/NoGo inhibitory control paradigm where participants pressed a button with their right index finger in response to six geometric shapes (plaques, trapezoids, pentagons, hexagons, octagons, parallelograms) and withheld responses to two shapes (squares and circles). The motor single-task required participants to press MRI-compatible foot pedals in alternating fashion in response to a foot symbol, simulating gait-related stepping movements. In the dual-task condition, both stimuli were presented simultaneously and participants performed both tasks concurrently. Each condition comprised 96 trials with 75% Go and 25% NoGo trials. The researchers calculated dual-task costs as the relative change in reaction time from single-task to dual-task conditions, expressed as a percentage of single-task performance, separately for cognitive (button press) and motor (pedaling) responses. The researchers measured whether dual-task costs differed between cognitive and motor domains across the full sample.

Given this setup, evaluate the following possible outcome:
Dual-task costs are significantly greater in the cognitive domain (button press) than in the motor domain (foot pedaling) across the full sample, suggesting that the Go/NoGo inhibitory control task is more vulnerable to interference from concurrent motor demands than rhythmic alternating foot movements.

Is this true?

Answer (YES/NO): NO